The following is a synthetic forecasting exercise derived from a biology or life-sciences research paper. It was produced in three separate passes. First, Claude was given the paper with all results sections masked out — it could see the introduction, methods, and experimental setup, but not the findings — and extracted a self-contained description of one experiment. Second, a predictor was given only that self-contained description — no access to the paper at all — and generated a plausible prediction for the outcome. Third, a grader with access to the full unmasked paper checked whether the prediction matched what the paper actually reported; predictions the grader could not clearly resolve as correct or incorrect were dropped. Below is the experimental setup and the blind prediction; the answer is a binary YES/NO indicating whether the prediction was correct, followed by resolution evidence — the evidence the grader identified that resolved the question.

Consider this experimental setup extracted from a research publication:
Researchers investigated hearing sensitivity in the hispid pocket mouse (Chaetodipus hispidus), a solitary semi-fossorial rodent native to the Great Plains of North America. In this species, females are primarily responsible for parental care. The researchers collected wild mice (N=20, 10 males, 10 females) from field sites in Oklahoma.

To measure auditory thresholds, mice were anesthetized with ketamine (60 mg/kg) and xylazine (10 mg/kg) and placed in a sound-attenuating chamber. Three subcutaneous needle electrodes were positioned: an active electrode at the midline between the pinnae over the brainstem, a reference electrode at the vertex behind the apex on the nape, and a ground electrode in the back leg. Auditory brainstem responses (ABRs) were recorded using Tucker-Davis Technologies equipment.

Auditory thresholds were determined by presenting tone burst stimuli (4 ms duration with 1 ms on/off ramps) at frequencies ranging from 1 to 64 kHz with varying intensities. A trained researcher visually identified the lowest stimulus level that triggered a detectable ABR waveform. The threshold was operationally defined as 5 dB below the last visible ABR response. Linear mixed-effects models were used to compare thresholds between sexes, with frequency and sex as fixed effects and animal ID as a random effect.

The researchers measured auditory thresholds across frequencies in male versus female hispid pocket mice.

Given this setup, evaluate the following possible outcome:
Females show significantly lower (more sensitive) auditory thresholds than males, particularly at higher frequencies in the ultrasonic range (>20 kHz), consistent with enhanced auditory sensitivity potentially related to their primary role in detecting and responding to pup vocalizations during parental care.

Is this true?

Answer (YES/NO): NO